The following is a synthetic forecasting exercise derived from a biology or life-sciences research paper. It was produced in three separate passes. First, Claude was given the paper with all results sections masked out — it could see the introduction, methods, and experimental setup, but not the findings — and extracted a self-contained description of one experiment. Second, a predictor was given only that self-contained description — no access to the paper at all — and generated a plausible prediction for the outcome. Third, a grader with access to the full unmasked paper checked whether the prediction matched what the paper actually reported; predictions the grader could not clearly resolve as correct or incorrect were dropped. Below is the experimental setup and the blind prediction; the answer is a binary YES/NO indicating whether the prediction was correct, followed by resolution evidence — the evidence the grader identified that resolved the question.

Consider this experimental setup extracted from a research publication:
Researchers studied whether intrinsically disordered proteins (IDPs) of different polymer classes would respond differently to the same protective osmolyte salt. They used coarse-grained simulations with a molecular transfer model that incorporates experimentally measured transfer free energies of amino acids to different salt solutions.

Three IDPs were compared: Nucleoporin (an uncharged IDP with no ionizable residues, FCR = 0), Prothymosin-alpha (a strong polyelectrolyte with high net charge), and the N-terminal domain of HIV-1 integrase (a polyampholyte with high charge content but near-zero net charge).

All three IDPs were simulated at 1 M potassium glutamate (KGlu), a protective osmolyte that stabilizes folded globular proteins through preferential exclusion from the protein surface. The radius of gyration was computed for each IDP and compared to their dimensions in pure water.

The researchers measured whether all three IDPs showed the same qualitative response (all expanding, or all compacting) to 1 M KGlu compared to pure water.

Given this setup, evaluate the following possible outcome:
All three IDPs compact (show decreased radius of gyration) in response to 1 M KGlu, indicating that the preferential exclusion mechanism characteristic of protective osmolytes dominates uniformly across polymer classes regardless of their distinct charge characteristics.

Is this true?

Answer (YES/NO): NO